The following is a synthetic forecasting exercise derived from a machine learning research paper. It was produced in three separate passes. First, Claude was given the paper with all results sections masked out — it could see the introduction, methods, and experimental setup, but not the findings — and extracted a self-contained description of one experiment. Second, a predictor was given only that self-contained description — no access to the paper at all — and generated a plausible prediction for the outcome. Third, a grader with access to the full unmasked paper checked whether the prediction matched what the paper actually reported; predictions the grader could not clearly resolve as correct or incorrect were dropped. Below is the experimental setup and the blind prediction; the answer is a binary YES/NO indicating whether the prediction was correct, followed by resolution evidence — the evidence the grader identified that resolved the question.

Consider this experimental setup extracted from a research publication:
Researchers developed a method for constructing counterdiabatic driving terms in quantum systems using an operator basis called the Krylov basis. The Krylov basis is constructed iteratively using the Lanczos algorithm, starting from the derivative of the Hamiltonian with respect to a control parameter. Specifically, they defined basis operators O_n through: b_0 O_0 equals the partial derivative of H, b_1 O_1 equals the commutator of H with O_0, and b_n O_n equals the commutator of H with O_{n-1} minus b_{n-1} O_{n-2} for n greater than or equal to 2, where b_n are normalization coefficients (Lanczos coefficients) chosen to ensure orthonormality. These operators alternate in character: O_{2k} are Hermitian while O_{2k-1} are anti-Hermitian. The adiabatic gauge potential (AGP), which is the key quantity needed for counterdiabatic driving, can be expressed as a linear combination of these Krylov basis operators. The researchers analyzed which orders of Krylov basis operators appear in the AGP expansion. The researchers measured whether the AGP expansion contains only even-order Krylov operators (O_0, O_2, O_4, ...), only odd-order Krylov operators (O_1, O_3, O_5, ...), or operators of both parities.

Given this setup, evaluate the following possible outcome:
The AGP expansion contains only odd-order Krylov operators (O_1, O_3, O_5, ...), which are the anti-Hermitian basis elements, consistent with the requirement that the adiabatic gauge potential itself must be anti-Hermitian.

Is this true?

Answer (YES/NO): NO